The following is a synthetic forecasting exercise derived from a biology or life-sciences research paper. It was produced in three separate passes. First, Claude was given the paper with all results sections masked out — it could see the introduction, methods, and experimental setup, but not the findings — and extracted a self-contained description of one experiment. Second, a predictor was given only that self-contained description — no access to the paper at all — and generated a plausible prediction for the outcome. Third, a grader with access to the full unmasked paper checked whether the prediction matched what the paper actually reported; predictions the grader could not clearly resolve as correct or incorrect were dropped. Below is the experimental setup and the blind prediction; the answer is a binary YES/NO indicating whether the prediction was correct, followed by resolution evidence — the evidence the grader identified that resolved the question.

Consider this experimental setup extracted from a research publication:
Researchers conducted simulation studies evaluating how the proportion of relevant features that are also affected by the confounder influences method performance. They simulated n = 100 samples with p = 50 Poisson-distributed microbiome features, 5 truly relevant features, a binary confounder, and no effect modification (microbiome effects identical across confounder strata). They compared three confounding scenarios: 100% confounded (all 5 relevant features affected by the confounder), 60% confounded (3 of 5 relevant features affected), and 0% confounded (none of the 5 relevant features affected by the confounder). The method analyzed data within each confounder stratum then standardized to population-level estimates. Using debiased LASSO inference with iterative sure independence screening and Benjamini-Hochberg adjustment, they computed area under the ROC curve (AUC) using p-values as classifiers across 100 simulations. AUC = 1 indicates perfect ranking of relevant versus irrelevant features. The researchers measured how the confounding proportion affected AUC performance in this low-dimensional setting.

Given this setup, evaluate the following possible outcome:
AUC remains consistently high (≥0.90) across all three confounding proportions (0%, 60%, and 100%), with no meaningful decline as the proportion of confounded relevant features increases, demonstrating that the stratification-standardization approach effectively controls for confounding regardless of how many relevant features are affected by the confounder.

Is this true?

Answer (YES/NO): YES